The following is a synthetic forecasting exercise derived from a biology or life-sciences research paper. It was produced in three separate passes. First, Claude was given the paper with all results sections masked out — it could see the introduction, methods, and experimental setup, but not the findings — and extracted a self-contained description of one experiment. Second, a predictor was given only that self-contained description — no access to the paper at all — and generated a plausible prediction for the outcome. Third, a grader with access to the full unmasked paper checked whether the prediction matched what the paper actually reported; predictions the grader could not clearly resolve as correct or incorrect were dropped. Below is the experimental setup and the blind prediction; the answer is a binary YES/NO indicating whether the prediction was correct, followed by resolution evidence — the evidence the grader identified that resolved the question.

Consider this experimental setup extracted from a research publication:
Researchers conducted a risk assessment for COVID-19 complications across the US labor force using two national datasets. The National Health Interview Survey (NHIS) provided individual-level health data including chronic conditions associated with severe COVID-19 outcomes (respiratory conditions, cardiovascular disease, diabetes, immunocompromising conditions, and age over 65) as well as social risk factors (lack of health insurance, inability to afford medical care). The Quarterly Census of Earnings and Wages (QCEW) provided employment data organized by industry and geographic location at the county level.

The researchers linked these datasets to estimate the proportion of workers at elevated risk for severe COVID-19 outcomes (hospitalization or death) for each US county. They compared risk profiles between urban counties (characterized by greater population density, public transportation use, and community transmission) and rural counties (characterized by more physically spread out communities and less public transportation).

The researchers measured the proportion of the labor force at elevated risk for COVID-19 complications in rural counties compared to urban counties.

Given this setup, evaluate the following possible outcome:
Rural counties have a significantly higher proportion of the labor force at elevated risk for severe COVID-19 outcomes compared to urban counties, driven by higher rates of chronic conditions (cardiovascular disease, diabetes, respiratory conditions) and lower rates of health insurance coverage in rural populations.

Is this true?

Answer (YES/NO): NO